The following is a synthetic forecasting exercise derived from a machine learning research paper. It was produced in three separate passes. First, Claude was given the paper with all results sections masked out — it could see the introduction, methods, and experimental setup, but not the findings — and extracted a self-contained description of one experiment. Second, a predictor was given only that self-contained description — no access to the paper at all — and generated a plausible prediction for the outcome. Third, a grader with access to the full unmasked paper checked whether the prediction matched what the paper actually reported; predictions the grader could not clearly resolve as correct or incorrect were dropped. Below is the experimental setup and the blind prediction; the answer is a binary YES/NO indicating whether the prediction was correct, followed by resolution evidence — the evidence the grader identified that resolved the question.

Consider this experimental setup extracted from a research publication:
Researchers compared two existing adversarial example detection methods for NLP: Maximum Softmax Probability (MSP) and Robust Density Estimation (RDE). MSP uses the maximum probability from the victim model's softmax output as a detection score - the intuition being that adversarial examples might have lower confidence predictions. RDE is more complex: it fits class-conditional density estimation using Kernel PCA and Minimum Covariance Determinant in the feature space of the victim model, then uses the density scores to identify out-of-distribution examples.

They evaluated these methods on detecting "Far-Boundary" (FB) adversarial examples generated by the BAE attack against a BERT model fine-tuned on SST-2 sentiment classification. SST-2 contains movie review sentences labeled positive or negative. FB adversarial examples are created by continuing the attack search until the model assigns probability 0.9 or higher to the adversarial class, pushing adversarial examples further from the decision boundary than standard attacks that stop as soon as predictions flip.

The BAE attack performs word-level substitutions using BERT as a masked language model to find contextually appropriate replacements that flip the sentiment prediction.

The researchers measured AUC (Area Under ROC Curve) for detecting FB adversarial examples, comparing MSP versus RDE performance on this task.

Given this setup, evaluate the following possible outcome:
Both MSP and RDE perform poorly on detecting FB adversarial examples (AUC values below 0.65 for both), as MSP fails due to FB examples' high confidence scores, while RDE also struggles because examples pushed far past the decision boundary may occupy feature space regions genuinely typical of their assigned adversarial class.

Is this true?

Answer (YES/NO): NO